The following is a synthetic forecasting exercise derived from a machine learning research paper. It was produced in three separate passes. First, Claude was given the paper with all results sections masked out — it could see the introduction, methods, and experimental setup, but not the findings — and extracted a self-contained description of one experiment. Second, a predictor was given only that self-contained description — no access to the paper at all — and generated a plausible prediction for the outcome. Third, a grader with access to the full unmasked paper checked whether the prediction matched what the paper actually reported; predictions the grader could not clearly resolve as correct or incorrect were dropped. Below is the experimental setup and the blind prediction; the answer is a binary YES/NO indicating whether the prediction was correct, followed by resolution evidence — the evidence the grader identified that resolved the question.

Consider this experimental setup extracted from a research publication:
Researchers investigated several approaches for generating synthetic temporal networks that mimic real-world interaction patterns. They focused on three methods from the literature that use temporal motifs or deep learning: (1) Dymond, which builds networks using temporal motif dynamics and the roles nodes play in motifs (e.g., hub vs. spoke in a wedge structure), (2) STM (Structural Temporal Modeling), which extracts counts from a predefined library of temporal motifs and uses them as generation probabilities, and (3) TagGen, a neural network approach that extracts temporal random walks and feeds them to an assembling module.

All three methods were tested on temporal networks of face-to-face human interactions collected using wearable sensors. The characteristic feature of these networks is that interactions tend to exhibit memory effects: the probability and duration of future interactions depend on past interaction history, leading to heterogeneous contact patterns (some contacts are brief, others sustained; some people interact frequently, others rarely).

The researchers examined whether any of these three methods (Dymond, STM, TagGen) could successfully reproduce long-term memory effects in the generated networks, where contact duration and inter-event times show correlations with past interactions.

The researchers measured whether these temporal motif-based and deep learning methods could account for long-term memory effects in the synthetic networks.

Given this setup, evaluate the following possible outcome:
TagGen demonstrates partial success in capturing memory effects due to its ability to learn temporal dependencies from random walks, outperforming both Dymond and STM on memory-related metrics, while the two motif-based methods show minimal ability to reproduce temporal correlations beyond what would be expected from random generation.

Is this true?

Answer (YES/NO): NO